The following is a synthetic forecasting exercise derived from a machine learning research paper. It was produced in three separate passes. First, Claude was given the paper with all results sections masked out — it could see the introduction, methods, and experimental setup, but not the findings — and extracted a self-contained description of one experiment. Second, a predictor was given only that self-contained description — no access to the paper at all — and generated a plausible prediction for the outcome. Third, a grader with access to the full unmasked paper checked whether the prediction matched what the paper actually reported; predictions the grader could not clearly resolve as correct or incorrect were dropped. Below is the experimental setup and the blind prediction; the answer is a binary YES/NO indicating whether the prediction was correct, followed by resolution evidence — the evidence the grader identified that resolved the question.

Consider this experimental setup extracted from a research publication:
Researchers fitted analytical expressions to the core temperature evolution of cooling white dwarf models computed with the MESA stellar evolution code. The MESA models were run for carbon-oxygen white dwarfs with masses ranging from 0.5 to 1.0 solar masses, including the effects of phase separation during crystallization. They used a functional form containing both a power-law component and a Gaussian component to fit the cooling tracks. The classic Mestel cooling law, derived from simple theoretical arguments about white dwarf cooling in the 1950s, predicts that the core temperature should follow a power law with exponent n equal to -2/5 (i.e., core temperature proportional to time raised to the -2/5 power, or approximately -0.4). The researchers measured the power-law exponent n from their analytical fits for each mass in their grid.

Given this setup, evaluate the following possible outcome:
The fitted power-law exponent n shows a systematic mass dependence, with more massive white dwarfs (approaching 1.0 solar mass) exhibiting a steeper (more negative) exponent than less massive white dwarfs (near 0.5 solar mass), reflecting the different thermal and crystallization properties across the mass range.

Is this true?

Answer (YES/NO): NO